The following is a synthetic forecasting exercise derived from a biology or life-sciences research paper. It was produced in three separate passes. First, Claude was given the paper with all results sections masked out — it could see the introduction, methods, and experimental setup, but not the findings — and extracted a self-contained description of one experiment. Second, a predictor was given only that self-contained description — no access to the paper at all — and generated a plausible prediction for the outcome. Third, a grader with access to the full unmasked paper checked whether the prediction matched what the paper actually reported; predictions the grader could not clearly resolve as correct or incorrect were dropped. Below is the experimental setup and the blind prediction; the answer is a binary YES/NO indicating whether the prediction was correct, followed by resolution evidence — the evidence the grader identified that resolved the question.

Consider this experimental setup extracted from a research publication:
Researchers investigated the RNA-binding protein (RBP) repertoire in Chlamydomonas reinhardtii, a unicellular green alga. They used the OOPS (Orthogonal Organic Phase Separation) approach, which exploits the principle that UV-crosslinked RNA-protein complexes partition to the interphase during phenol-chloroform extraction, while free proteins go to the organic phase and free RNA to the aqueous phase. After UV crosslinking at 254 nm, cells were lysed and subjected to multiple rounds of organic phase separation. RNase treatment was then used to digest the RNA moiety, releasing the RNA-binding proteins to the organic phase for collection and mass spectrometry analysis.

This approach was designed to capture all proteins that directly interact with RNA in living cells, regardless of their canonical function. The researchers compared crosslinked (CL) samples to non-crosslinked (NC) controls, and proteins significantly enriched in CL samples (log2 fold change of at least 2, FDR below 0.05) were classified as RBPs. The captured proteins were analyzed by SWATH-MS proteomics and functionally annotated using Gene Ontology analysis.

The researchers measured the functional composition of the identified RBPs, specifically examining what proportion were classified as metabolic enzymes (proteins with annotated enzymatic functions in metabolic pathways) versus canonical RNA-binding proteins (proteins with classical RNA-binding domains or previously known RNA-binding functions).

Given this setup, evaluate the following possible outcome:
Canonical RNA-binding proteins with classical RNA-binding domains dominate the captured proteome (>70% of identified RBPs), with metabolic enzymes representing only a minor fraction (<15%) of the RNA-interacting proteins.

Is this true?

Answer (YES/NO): NO